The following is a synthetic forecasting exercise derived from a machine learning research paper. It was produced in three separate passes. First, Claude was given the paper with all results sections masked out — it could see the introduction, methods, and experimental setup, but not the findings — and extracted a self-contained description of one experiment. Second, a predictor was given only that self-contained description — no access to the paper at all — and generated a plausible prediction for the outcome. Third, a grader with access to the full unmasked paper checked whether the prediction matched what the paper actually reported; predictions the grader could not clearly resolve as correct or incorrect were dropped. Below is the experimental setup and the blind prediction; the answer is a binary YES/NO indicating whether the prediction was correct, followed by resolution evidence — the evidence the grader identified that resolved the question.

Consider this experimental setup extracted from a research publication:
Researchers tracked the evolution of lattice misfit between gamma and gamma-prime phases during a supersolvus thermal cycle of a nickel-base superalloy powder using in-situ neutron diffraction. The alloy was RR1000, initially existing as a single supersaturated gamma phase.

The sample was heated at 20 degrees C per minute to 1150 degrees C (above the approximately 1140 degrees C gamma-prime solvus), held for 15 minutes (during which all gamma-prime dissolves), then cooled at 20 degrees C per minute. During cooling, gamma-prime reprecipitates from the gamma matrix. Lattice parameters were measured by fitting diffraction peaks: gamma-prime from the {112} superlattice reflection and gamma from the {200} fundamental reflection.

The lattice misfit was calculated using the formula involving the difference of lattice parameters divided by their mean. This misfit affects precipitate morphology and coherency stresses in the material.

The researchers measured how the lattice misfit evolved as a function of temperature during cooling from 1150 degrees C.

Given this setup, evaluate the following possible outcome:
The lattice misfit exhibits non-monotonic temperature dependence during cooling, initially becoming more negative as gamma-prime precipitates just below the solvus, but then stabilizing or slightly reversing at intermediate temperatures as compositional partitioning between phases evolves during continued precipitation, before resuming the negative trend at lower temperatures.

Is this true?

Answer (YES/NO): NO